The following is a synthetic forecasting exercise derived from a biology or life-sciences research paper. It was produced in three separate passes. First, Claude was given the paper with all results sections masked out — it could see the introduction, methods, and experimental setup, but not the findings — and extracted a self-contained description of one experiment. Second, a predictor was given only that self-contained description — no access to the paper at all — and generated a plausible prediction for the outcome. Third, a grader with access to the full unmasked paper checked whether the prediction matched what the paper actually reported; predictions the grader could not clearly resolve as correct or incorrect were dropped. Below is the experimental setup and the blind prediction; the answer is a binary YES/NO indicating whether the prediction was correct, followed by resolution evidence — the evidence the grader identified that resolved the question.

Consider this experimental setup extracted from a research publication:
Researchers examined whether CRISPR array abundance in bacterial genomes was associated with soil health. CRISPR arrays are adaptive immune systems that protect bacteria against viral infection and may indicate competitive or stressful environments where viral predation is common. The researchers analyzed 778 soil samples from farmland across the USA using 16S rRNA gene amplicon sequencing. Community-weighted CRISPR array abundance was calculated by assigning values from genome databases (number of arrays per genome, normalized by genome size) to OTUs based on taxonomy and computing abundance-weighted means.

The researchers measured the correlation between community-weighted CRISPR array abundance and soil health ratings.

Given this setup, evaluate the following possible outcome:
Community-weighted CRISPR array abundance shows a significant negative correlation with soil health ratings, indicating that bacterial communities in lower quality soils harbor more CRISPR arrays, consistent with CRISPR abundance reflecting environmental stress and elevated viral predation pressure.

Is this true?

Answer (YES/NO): NO